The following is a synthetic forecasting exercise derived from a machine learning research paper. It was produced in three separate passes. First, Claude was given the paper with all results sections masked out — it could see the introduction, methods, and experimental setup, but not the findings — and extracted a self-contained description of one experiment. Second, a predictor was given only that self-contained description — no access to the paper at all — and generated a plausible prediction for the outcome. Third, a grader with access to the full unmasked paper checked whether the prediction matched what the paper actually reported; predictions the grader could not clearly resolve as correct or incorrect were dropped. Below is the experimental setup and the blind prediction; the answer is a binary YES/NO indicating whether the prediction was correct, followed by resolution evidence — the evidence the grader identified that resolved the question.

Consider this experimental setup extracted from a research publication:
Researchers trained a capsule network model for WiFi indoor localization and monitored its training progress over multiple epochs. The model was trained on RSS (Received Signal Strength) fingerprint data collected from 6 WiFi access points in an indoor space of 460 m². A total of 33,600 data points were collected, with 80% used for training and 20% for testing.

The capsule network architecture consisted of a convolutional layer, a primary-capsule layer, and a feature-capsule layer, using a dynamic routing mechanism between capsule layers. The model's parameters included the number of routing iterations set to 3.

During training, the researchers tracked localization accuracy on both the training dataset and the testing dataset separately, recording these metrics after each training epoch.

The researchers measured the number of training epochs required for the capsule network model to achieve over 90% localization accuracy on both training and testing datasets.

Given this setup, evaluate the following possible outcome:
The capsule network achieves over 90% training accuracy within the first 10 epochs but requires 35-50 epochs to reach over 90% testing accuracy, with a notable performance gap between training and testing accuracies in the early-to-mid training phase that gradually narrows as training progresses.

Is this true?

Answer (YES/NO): NO